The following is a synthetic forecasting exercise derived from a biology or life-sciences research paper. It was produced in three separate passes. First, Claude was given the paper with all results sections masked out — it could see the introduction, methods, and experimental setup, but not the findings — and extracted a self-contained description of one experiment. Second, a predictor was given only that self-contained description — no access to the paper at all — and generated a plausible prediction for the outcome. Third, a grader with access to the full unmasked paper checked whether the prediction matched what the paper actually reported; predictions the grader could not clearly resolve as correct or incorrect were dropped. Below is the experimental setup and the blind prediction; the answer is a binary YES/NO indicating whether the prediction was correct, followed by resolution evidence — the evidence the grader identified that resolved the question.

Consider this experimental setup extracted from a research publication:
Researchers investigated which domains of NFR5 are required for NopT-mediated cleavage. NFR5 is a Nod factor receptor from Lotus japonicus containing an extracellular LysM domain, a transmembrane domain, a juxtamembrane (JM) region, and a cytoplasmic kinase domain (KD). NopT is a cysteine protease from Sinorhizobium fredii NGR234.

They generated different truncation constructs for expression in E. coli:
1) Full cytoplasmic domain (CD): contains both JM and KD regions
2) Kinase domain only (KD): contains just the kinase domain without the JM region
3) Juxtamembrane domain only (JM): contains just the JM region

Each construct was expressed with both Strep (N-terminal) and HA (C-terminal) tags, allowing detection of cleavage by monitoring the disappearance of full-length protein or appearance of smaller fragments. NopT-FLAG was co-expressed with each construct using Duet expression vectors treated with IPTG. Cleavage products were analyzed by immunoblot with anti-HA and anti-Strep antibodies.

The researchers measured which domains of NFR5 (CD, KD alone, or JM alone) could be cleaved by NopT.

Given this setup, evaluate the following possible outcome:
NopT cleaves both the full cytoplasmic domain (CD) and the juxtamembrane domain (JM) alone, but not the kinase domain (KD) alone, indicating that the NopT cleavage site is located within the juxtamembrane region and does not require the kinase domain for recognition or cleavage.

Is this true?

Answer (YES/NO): NO